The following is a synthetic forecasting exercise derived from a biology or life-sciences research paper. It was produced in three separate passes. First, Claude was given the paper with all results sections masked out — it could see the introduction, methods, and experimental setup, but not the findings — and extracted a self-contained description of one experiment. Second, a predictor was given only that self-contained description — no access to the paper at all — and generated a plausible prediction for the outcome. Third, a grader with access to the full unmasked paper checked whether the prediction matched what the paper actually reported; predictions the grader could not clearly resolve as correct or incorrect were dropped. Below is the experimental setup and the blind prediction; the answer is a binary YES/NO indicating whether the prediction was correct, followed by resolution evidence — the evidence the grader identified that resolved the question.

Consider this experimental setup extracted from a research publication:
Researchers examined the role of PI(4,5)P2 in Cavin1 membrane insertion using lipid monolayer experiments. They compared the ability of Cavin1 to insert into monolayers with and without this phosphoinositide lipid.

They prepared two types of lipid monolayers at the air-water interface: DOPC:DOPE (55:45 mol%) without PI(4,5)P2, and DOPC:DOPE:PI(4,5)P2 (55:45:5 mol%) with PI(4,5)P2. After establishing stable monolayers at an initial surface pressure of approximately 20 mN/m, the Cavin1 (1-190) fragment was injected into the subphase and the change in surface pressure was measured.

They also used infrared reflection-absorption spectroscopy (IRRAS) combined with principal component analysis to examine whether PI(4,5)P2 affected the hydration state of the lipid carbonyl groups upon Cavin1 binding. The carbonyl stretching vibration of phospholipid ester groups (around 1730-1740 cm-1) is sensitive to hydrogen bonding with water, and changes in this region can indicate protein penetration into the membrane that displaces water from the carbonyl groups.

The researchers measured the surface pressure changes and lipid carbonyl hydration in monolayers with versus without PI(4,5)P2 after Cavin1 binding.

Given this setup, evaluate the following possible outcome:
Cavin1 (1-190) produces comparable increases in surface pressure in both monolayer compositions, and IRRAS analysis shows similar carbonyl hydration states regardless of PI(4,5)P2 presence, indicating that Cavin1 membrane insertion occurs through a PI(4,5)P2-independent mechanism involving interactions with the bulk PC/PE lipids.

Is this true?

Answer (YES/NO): NO